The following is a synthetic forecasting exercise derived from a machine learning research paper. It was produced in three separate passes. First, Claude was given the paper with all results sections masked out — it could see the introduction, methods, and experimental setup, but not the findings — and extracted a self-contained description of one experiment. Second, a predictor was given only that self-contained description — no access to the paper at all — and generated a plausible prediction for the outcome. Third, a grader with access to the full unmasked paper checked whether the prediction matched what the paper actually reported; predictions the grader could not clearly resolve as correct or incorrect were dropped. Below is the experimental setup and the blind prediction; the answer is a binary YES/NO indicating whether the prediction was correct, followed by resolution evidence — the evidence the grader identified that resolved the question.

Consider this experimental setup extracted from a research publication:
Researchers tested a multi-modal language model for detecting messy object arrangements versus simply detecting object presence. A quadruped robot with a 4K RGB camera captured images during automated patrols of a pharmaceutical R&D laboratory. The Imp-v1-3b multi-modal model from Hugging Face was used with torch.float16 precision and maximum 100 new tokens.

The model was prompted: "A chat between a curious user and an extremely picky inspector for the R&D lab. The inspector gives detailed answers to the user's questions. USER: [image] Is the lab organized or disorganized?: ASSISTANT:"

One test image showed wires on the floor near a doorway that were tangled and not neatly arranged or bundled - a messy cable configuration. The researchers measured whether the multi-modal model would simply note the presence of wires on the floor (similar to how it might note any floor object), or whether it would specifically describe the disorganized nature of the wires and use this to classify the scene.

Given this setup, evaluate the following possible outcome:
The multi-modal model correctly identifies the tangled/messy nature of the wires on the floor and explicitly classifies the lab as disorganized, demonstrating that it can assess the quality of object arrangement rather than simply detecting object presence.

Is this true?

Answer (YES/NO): YES